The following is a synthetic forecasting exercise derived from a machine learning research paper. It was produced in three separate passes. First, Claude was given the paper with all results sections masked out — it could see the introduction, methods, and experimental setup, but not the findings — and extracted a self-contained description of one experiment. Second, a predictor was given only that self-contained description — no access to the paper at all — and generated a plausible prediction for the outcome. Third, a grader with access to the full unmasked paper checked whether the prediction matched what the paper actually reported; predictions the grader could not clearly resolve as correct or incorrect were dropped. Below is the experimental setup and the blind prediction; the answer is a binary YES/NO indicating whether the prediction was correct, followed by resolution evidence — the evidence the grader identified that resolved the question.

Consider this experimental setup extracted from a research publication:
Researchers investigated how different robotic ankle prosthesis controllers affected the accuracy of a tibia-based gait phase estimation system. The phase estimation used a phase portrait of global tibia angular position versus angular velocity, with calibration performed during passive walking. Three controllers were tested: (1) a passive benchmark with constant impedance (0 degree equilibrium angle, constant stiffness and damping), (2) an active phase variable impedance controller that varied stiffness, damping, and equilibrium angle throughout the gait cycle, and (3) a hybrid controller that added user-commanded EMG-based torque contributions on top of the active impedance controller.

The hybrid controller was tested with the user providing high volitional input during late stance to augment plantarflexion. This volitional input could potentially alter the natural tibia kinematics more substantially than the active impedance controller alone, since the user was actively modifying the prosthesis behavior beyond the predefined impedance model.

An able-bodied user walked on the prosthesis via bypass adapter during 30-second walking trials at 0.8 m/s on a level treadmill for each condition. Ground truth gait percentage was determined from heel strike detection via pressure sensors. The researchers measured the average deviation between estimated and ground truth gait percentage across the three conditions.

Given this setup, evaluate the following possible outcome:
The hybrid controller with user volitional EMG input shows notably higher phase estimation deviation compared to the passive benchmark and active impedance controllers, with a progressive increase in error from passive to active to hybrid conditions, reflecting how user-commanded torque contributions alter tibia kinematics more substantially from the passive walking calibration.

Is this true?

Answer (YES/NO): NO